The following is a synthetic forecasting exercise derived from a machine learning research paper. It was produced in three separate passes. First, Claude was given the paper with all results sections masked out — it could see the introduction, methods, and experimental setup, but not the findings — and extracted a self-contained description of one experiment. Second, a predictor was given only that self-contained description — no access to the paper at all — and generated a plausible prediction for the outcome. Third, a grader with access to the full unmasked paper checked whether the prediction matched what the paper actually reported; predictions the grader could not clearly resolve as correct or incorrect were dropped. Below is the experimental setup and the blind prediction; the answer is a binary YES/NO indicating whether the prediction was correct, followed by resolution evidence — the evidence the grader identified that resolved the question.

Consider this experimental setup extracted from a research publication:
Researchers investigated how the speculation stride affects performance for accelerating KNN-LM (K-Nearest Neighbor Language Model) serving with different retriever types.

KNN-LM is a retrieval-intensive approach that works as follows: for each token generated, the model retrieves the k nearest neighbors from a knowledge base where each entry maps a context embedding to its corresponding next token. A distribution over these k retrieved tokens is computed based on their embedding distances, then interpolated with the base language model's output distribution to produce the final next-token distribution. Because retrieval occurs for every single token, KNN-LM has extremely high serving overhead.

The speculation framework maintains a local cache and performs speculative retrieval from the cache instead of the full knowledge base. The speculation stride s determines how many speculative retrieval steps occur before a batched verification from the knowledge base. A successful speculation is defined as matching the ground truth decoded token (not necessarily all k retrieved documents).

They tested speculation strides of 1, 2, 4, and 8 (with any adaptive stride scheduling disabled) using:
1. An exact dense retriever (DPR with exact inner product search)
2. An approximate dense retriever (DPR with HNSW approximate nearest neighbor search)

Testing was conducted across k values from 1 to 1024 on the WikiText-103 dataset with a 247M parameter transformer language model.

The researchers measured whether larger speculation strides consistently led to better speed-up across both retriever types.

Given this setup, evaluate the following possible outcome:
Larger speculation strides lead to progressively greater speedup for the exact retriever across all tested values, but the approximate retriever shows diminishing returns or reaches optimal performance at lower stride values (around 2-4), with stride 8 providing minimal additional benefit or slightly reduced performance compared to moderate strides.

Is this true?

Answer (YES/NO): NO